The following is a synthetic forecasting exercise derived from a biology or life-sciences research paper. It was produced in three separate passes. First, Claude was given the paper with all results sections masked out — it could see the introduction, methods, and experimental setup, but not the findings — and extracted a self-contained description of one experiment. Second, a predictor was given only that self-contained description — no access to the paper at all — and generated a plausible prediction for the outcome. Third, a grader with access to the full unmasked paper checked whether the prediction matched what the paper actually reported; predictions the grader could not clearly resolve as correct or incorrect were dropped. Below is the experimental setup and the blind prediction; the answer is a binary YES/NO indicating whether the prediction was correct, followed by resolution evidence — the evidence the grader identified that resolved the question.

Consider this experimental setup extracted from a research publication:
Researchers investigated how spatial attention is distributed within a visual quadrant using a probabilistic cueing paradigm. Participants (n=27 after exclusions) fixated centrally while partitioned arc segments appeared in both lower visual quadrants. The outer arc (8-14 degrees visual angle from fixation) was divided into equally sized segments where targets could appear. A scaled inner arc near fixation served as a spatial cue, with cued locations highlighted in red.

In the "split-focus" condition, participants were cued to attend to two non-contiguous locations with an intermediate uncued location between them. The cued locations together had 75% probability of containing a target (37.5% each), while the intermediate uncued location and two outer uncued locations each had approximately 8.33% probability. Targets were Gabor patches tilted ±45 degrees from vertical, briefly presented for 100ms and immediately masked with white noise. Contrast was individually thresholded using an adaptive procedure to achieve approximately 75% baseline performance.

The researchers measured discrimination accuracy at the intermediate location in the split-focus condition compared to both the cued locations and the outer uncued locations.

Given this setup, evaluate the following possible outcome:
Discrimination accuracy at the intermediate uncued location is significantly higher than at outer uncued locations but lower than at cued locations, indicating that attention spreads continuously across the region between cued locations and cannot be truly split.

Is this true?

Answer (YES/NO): NO